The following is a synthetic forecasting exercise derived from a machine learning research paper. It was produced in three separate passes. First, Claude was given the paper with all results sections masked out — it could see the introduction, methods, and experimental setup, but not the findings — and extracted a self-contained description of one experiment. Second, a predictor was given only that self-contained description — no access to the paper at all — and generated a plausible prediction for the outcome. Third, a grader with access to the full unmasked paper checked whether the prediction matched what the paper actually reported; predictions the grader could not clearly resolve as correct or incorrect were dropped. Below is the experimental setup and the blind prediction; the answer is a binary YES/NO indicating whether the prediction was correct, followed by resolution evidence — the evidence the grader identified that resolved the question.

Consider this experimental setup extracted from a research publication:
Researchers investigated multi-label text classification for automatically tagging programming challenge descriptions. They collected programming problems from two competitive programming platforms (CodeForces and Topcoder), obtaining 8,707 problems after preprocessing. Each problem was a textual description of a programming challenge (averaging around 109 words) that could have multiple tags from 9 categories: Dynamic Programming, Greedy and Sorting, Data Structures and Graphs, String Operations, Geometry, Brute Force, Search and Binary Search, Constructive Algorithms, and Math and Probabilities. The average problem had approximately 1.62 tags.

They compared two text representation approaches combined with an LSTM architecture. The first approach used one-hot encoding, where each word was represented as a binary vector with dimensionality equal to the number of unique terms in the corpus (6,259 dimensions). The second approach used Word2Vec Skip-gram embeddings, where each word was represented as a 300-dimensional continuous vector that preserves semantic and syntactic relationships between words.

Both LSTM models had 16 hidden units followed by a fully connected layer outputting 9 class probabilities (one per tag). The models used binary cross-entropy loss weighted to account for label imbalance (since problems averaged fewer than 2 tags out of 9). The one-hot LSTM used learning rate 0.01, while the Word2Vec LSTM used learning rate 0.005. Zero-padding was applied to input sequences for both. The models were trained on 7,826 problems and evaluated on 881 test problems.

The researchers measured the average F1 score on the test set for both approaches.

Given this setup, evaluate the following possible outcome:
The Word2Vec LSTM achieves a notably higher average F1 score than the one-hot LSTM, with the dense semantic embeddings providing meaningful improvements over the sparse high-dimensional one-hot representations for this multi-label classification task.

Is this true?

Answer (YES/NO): NO